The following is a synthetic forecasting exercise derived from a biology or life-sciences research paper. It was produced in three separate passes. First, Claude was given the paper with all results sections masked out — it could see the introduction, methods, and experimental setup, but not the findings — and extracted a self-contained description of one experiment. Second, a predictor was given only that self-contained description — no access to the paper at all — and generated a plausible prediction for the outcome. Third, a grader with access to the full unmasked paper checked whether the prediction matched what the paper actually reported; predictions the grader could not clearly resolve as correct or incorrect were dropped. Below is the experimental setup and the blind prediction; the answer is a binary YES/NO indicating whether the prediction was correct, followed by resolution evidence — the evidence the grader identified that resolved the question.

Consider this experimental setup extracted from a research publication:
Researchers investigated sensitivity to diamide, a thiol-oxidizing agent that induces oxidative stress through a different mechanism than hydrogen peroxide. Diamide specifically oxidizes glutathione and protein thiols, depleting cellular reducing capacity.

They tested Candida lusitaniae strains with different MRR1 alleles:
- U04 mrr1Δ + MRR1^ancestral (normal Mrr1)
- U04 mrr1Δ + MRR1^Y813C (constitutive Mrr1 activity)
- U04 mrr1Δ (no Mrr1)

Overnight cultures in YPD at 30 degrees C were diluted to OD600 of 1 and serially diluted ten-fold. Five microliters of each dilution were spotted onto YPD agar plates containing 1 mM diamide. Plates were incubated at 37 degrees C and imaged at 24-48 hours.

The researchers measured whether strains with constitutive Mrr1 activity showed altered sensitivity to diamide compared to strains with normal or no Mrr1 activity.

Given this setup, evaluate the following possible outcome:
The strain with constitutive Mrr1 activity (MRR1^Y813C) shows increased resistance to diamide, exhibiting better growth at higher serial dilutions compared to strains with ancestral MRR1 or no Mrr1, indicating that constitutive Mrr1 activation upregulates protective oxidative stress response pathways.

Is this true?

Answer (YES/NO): NO